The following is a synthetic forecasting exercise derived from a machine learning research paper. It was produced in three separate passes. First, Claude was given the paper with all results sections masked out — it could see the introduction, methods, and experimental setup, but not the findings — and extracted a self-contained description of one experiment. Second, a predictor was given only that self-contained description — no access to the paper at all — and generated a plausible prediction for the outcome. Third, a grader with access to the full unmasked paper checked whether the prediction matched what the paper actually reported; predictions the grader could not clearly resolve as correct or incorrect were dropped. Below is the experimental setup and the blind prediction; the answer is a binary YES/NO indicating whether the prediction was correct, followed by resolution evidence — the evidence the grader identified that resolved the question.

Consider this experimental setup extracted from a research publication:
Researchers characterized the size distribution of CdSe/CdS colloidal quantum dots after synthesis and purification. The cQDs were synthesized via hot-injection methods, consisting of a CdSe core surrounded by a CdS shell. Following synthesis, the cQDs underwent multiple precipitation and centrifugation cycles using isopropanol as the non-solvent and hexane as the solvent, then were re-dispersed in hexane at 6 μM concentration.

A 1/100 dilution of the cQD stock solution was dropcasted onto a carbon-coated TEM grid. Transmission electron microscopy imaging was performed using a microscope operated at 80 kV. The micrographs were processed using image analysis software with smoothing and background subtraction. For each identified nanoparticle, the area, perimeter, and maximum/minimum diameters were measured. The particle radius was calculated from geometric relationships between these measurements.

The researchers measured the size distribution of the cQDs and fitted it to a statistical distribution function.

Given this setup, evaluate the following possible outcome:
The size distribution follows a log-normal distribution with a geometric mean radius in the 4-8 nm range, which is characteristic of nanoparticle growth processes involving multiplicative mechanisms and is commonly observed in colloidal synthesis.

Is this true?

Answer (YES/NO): YES